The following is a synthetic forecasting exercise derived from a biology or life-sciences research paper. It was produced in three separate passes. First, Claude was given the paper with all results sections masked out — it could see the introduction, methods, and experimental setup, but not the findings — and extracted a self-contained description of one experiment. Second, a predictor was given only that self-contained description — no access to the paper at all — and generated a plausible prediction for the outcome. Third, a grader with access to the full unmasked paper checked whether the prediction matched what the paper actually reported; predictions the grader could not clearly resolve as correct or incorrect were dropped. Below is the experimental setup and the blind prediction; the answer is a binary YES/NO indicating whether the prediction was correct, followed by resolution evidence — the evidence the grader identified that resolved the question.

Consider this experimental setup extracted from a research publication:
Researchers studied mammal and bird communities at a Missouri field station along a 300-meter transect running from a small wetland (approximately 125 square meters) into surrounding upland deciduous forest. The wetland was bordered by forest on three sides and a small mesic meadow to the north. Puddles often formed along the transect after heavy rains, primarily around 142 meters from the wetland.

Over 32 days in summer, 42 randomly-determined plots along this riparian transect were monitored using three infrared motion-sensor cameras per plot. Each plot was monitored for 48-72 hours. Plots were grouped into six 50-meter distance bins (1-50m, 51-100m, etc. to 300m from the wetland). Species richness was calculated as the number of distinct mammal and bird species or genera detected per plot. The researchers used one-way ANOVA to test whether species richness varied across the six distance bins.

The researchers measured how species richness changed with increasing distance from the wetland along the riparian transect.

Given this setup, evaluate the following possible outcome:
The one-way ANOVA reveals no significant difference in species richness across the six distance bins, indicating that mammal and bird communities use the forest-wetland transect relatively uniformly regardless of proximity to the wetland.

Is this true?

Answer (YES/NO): YES